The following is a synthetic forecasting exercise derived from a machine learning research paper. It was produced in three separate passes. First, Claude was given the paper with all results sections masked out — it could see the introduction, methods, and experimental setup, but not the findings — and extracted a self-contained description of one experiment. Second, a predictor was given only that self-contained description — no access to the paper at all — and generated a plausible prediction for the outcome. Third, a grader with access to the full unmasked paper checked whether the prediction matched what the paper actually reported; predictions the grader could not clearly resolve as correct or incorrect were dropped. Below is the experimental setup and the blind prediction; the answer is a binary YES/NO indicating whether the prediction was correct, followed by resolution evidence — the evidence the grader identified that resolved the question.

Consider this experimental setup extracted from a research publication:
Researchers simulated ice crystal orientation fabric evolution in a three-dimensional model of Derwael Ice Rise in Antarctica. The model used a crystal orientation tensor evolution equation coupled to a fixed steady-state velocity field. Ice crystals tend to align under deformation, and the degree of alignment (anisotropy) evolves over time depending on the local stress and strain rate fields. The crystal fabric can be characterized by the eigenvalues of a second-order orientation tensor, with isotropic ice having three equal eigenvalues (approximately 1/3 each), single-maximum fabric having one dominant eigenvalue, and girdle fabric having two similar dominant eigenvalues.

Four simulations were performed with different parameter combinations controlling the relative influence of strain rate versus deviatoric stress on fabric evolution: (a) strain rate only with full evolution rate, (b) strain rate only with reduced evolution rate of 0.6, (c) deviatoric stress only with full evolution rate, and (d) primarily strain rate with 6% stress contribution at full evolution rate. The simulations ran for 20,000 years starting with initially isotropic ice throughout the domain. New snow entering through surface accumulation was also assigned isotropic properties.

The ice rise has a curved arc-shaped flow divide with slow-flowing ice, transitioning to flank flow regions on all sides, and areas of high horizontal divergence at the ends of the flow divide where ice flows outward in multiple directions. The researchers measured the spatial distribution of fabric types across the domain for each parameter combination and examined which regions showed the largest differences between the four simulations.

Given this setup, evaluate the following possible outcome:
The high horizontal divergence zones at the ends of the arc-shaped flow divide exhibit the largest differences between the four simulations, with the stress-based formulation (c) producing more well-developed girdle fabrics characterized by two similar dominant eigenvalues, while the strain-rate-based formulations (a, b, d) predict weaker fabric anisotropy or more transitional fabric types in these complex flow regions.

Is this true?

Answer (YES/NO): NO